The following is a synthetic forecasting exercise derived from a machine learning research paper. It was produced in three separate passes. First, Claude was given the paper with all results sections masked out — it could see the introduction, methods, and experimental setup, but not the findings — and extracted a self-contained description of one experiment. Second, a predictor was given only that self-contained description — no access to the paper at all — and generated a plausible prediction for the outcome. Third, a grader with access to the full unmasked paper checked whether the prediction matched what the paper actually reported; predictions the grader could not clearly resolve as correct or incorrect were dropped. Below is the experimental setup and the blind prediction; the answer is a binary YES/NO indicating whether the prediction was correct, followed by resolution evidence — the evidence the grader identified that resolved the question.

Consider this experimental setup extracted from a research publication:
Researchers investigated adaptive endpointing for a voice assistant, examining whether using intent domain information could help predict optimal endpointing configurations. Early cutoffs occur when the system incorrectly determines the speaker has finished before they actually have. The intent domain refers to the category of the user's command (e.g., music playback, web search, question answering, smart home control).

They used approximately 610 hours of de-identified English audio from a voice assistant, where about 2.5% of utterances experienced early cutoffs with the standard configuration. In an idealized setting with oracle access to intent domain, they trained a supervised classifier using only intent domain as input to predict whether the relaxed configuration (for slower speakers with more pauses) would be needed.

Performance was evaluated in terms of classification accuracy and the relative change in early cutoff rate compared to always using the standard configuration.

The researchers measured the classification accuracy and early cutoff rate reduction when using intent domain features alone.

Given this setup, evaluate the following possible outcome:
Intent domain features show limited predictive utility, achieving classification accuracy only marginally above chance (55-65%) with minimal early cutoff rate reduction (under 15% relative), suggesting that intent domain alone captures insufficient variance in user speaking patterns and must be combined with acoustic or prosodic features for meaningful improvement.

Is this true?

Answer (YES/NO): NO